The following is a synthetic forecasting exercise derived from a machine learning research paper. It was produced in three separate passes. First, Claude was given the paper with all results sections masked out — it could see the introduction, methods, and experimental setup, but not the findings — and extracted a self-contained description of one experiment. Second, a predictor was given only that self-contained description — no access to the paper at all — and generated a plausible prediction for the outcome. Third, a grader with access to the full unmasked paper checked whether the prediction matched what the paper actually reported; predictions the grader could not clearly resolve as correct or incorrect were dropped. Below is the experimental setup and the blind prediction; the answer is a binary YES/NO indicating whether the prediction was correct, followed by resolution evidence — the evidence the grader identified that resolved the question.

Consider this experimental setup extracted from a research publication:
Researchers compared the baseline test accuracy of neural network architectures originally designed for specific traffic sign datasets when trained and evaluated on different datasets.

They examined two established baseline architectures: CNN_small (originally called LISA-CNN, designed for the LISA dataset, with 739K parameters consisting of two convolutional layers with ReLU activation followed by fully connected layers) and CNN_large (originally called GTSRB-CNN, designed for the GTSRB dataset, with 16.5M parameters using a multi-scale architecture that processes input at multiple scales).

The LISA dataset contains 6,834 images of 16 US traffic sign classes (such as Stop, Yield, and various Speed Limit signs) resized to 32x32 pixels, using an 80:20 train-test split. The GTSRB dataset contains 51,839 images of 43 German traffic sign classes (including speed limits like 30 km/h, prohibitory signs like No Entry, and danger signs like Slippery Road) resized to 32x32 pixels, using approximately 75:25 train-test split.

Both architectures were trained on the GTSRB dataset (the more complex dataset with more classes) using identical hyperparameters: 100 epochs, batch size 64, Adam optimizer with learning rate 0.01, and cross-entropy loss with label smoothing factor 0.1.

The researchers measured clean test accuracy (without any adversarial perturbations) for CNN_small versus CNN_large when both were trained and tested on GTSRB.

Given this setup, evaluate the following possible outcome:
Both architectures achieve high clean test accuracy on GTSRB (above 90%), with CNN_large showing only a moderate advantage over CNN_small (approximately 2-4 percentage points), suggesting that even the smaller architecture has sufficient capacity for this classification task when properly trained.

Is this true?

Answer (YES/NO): NO